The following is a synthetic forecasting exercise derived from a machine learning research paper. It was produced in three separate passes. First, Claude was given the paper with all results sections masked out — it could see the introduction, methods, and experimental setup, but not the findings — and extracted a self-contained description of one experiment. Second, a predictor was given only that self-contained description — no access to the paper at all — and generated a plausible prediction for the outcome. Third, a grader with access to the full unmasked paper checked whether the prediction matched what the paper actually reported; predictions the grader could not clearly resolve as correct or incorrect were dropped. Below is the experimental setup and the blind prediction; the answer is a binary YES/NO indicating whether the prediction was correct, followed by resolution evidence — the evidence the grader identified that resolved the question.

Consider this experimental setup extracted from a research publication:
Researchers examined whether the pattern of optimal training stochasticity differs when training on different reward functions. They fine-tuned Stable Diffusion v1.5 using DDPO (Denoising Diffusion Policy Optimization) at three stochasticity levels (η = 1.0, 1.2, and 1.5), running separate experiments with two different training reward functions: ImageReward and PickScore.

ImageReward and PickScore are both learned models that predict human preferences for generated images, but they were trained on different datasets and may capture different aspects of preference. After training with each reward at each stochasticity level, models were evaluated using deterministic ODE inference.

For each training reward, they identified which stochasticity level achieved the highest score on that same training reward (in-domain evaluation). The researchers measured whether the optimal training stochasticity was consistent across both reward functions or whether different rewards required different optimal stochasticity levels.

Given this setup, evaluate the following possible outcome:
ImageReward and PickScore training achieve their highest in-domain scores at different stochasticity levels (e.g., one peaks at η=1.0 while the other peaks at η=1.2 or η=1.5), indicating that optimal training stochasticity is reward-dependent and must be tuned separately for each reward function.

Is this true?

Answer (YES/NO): NO